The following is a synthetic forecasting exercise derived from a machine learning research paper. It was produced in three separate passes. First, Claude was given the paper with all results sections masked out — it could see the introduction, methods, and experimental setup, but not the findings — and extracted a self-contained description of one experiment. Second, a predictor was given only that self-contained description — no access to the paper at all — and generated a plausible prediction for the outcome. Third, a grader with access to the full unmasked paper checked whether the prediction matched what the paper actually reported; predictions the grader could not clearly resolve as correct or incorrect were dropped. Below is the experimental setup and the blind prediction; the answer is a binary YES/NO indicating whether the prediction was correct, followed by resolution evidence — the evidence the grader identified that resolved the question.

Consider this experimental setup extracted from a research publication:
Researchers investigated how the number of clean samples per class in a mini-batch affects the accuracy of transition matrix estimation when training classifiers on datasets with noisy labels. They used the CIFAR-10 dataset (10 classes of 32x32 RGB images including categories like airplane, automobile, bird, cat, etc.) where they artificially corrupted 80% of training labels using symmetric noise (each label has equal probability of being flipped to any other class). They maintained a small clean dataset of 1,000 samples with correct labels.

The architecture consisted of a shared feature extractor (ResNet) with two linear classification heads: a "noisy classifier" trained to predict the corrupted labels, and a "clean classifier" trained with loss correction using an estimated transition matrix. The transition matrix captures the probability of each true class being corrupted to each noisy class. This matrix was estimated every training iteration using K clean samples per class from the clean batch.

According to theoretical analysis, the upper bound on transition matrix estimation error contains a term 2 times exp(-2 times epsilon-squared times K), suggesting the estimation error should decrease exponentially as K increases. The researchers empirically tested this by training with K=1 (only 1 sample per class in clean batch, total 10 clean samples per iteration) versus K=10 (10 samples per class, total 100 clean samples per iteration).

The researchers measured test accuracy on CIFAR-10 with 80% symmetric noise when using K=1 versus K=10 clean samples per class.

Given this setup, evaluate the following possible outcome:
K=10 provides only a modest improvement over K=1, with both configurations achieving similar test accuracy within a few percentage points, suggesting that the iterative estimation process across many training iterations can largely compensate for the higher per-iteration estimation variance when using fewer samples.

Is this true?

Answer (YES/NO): NO